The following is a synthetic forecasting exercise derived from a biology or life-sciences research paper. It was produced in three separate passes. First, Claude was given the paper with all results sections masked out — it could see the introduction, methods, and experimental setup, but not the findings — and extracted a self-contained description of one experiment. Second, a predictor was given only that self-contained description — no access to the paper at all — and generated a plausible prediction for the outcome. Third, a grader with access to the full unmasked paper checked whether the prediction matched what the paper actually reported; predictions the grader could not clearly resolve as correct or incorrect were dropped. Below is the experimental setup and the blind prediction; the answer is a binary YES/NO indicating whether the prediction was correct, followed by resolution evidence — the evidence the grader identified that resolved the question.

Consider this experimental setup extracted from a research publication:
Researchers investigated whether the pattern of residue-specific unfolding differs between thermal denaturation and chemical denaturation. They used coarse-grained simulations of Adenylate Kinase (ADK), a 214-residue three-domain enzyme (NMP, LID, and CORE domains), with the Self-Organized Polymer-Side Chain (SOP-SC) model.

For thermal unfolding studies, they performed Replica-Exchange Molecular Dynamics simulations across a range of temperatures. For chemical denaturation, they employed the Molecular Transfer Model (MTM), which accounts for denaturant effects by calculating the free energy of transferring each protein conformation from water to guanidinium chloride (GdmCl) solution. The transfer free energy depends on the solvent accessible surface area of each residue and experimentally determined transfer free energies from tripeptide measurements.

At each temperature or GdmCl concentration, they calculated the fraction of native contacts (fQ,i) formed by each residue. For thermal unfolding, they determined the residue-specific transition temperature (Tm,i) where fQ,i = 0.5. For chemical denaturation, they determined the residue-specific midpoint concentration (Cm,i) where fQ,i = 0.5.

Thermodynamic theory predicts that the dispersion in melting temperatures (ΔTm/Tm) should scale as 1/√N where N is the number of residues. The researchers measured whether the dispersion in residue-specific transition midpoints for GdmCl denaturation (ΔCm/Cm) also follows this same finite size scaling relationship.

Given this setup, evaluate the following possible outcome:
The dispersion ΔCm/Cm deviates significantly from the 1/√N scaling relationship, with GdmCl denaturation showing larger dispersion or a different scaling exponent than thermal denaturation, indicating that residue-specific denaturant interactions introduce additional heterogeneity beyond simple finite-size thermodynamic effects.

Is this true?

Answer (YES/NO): NO